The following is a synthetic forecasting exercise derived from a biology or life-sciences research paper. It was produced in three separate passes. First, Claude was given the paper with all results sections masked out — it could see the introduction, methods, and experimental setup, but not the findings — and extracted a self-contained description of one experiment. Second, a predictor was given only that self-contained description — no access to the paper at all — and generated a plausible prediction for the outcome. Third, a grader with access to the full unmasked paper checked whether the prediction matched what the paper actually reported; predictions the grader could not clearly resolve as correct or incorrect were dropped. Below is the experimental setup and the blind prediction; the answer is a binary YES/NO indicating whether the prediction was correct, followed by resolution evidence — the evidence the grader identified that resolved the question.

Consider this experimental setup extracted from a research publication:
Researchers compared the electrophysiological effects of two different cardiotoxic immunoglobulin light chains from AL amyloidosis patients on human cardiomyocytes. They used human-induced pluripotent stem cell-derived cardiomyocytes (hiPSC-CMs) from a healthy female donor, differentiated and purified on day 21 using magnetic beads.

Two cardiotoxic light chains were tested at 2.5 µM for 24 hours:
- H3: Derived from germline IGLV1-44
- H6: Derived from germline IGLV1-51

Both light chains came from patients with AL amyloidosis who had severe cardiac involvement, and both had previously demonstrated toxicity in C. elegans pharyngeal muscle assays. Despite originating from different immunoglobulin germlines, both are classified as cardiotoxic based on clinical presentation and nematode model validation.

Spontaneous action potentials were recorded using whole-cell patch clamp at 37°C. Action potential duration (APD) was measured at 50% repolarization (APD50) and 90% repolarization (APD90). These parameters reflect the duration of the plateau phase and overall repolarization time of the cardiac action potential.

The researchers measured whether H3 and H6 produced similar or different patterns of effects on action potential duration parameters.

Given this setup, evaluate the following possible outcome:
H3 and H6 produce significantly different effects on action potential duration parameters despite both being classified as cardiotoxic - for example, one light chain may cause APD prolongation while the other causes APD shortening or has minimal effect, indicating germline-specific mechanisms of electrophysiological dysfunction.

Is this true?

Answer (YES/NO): YES